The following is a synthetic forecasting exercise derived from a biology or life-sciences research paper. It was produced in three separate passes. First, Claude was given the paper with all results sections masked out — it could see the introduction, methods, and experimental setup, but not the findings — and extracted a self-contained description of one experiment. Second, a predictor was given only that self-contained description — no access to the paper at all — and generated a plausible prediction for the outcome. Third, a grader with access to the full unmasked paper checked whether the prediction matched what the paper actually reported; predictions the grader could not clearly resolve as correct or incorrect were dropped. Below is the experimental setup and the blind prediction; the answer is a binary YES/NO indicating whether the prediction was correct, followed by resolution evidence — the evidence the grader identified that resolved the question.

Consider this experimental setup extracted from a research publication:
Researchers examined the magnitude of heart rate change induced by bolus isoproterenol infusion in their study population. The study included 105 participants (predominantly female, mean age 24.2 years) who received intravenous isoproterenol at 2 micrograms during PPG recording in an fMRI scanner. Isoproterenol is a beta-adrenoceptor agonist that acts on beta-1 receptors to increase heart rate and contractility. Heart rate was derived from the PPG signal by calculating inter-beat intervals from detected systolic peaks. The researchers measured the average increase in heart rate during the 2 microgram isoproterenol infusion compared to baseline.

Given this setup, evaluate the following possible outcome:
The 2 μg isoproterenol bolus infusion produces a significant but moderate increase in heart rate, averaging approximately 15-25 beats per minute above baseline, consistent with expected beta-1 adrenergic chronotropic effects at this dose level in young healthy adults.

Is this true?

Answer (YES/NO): NO